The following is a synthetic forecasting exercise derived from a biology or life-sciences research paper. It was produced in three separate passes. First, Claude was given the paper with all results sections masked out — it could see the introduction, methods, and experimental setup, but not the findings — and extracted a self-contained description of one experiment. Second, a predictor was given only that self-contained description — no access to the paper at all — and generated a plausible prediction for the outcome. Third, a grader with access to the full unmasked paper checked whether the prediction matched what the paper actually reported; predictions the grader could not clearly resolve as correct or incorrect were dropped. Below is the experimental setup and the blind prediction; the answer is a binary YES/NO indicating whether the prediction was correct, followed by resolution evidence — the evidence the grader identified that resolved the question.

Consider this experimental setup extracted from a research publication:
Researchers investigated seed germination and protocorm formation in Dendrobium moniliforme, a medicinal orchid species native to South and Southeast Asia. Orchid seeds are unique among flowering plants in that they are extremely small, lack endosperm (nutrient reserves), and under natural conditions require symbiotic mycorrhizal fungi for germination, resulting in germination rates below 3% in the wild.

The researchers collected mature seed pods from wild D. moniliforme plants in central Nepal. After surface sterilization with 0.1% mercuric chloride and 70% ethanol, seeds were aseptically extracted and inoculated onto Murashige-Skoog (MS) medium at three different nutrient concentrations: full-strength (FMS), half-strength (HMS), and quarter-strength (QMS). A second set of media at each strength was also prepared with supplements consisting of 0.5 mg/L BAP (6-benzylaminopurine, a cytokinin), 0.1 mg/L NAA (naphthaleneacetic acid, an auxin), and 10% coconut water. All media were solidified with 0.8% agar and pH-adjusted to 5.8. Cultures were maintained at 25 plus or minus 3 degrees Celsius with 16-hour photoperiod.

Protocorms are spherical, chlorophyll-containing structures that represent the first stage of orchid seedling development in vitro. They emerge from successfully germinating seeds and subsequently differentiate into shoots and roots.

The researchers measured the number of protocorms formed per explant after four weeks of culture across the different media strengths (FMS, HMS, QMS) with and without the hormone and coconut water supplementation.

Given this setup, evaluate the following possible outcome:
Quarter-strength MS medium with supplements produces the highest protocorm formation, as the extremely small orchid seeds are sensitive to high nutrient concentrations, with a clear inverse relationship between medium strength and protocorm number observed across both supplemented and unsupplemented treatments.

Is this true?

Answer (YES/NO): NO